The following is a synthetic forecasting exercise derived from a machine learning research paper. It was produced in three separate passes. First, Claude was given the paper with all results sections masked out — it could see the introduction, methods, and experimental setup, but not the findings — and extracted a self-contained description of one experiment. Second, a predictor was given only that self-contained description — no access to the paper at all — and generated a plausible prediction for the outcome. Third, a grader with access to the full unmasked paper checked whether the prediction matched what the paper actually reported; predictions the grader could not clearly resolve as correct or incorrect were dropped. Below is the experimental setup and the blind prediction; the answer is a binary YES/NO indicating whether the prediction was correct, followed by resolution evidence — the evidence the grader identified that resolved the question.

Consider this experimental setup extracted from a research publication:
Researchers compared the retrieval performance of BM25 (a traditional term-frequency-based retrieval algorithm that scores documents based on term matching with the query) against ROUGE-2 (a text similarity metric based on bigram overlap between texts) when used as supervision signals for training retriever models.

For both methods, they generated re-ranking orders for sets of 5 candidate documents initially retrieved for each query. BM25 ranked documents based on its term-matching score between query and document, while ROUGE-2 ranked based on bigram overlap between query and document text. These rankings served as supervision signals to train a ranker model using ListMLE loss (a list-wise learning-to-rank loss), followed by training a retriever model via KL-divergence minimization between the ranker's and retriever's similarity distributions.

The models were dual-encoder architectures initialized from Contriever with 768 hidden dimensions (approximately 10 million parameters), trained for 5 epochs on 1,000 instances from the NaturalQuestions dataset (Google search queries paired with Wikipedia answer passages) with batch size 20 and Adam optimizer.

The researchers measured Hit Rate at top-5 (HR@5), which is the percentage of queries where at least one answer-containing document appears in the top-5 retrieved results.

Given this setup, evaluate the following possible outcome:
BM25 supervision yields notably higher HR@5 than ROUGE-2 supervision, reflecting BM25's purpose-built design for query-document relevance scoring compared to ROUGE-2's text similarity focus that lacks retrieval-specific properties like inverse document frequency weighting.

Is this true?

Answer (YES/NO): NO